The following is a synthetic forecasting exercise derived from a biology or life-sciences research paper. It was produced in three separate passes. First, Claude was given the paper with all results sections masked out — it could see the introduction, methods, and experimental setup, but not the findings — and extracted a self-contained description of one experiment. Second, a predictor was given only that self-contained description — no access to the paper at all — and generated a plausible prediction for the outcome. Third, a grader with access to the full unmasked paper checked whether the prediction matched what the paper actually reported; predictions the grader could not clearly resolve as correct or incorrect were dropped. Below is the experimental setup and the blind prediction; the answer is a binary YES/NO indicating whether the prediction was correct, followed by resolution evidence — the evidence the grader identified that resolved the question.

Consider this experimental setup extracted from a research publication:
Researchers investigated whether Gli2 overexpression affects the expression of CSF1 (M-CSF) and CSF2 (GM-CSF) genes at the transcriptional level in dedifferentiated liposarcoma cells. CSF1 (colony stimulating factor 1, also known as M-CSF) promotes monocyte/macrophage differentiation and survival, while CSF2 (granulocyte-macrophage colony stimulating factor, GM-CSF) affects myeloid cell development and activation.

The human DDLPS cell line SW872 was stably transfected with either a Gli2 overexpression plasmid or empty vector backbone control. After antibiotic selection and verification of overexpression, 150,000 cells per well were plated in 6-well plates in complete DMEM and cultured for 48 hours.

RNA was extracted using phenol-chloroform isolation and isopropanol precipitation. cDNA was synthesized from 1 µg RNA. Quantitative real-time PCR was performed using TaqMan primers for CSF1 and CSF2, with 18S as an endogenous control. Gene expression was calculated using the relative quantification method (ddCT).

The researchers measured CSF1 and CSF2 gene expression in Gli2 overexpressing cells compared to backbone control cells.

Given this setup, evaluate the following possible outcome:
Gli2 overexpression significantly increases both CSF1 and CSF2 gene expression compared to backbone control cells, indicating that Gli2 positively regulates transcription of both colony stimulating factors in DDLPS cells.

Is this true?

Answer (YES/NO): YES